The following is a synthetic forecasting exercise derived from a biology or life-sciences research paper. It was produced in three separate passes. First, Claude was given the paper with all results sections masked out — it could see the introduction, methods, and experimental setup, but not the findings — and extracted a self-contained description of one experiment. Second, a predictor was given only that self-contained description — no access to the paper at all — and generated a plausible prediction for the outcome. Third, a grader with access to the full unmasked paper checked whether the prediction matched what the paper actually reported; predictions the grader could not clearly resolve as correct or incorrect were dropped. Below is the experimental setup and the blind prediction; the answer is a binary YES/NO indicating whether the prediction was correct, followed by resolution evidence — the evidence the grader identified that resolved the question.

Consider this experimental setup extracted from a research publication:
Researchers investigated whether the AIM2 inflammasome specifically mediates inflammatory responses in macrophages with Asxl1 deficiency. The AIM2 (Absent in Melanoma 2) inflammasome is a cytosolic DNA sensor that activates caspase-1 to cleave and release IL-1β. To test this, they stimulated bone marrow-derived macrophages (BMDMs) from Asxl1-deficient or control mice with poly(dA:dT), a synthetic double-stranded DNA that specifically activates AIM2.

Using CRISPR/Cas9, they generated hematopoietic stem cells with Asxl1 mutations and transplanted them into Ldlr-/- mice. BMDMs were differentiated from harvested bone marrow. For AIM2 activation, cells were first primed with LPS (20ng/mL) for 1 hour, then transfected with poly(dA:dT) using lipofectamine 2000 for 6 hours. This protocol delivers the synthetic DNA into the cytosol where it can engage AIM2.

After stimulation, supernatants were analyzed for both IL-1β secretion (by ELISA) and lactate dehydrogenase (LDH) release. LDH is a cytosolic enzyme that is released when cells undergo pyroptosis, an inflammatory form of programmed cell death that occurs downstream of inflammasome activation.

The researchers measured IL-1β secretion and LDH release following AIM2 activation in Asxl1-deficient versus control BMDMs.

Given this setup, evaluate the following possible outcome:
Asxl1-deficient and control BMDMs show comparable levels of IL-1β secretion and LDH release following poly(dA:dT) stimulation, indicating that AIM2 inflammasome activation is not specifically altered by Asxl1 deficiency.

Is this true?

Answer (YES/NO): NO